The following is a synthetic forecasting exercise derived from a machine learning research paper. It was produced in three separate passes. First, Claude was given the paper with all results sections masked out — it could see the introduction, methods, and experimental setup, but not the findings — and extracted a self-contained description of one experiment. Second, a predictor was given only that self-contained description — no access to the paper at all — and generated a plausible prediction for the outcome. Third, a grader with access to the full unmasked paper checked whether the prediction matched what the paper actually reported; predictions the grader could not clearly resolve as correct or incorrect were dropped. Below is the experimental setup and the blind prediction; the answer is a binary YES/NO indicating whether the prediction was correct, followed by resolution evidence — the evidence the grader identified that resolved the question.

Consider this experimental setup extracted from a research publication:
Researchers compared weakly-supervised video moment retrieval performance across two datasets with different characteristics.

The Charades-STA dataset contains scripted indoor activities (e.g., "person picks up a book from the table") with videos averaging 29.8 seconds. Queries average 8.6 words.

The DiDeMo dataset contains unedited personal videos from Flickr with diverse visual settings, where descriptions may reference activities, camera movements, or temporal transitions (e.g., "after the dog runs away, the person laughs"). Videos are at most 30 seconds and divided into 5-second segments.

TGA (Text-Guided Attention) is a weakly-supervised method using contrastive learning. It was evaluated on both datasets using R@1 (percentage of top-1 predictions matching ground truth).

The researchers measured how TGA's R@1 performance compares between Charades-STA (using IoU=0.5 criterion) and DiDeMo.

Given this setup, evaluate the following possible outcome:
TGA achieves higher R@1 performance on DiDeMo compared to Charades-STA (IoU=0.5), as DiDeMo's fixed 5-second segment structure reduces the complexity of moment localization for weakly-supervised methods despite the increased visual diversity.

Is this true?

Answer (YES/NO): NO